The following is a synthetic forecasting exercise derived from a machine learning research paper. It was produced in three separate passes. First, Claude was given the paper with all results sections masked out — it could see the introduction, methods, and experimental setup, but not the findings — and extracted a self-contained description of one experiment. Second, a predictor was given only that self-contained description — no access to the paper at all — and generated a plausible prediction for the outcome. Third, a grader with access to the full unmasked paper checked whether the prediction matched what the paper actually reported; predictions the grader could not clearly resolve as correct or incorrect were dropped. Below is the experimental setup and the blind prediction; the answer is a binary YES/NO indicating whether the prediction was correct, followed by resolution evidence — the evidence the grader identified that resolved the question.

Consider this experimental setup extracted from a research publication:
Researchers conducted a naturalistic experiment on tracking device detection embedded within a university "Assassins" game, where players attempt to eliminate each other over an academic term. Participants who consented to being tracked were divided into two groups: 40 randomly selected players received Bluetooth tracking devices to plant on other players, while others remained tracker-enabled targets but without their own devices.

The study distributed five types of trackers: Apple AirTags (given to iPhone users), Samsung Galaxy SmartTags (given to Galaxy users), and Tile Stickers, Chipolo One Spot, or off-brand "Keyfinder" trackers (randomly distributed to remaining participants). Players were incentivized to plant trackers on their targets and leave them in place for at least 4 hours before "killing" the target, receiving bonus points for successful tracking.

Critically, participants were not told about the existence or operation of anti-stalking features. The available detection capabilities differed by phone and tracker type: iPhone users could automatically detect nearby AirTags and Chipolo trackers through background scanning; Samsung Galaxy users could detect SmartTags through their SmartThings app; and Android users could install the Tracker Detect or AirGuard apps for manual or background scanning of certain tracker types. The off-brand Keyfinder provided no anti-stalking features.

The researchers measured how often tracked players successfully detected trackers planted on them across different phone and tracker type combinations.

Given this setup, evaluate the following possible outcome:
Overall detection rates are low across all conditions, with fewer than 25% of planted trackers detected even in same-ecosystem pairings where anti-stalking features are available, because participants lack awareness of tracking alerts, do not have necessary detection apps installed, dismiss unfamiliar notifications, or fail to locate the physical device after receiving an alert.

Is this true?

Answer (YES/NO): NO